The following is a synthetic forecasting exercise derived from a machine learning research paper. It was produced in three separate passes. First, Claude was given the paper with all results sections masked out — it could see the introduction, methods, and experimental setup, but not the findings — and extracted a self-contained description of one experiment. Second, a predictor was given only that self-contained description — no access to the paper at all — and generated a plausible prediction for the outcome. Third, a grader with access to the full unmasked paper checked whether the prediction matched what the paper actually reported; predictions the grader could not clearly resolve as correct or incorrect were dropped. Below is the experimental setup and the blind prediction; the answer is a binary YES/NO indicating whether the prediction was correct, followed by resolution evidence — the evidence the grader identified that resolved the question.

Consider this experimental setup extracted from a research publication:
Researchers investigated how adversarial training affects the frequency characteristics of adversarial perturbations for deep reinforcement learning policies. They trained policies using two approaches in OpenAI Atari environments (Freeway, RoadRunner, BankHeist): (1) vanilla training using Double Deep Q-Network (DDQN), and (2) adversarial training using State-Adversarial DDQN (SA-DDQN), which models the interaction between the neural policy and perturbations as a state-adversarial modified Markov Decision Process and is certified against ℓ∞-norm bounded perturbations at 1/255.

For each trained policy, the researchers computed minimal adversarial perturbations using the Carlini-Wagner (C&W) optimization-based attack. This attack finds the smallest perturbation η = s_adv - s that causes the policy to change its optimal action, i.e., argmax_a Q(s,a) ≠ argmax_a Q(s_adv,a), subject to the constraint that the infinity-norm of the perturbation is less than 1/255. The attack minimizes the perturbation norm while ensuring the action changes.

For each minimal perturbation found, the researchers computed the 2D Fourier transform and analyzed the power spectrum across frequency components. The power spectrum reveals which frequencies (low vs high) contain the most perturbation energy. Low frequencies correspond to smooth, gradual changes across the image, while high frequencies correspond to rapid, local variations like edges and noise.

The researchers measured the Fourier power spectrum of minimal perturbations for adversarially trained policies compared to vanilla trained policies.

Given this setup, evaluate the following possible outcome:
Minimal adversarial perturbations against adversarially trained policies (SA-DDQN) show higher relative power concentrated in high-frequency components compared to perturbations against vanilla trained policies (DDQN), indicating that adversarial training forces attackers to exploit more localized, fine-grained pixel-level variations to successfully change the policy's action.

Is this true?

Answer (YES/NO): NO